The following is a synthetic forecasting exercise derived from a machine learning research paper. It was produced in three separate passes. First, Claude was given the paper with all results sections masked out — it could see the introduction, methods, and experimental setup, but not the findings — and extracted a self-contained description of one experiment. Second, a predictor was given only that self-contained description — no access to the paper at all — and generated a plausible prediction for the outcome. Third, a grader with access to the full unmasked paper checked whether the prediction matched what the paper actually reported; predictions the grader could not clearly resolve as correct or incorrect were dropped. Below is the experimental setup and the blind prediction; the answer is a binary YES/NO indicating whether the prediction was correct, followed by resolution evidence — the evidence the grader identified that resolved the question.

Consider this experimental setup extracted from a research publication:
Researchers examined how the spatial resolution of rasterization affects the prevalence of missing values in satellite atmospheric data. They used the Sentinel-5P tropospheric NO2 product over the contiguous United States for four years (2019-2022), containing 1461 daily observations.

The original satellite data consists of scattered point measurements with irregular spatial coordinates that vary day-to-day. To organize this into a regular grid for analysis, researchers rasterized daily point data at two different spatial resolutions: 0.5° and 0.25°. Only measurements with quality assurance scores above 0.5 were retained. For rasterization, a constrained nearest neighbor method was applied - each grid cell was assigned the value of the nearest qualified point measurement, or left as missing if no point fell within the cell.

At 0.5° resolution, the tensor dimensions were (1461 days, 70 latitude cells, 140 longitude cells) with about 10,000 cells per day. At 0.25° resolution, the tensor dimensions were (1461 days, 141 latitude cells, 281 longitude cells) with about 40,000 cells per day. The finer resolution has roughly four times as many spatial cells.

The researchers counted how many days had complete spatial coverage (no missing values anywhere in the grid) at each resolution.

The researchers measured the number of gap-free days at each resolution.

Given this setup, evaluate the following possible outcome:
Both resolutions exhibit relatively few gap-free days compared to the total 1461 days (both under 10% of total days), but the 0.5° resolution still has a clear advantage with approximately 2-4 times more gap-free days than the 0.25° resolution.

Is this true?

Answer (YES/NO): NO